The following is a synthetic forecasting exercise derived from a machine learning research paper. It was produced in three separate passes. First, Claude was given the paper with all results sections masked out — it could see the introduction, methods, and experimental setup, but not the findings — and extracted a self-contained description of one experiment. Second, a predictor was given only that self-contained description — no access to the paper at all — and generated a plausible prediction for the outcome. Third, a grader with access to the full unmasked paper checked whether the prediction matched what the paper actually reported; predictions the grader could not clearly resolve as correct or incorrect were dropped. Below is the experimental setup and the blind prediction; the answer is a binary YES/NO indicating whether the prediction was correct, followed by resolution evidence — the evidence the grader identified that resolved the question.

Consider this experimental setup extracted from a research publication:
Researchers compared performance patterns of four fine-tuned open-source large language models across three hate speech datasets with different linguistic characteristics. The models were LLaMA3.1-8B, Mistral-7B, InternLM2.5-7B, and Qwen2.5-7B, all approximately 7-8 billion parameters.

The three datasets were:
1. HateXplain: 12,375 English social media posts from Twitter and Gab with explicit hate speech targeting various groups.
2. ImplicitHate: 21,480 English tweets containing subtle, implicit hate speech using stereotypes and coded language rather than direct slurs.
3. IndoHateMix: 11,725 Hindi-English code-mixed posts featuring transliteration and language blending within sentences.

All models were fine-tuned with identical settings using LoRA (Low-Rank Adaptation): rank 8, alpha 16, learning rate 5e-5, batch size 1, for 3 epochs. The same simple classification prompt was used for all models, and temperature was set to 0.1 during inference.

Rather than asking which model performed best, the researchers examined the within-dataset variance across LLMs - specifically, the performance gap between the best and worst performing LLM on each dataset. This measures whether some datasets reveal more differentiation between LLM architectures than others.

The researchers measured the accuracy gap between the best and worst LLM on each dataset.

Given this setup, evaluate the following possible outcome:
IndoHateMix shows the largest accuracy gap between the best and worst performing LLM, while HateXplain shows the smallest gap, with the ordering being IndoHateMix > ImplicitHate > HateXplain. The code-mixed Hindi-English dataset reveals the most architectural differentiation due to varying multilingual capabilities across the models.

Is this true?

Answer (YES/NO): NO